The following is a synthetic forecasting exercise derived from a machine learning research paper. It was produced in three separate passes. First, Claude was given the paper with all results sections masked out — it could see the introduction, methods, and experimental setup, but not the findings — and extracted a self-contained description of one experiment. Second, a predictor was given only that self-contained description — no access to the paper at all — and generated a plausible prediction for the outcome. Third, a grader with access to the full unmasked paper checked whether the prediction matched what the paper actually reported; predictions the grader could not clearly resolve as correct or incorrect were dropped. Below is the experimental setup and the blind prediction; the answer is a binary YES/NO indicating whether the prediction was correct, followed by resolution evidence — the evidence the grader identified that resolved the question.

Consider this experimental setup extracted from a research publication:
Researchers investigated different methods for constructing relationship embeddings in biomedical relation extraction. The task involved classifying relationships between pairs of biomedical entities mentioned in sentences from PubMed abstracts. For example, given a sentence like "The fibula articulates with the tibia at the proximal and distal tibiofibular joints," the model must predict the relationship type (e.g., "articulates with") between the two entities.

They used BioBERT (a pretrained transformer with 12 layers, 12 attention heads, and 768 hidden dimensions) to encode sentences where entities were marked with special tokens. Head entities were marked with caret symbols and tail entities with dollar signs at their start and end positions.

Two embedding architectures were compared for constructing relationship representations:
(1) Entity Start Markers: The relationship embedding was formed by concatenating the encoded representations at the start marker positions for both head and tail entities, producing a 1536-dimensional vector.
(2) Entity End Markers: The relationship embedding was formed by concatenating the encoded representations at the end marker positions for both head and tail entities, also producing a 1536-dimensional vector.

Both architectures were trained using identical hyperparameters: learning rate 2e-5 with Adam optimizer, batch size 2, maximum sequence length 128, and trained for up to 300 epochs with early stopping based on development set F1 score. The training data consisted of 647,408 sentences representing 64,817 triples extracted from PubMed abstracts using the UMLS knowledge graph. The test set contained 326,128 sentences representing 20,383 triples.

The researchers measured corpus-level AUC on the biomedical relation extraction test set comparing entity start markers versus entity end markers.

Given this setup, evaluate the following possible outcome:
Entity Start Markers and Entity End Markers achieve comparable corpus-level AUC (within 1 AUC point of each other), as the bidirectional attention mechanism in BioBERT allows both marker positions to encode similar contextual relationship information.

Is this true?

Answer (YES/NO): NO